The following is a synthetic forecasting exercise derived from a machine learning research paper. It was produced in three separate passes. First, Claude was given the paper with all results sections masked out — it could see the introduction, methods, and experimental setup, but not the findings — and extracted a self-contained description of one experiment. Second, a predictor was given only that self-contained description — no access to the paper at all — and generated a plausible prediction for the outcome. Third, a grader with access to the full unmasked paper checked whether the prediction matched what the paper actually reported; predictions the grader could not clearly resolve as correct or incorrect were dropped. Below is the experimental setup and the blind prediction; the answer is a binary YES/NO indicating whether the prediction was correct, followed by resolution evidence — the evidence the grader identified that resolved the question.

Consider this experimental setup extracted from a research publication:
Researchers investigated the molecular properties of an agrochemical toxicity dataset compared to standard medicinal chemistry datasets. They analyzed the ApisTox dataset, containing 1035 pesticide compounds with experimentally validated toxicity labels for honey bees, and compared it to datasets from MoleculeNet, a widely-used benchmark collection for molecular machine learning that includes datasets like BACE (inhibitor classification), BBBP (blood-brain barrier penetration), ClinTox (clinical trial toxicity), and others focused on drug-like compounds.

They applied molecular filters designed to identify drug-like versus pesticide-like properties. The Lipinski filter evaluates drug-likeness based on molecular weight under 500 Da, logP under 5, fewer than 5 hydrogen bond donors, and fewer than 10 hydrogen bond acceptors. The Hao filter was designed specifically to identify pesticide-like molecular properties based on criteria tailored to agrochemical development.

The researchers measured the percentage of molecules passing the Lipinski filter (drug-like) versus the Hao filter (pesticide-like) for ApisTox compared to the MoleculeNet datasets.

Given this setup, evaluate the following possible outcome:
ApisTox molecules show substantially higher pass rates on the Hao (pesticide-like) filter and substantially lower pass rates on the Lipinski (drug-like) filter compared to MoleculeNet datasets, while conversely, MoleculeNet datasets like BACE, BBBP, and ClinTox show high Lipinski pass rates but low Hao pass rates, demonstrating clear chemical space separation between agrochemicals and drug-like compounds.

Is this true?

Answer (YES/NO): NO